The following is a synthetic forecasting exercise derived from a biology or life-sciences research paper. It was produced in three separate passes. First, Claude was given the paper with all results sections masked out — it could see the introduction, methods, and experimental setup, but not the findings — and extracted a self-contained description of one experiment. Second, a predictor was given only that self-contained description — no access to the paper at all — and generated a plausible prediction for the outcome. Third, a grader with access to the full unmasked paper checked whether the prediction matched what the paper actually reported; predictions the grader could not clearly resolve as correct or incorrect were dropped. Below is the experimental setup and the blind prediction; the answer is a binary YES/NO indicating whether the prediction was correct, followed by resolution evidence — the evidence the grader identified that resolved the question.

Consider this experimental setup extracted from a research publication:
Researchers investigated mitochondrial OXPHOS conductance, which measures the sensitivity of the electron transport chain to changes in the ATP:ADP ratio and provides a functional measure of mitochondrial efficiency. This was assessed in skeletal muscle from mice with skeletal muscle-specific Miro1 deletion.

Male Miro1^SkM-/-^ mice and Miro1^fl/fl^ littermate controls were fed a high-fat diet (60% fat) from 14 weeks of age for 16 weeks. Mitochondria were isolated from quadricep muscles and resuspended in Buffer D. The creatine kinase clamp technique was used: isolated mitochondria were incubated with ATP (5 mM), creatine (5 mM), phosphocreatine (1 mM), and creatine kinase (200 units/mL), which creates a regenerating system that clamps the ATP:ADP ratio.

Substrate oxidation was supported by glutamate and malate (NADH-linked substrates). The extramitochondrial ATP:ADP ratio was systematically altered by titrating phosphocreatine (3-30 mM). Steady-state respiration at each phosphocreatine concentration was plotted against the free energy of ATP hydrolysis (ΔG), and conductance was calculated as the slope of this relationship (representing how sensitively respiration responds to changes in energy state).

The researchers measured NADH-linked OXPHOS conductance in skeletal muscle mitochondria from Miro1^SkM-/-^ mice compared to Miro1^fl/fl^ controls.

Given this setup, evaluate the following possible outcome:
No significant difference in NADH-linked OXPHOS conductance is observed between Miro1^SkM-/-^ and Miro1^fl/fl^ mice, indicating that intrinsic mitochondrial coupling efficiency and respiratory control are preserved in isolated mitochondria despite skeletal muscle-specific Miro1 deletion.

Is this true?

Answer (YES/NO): NO